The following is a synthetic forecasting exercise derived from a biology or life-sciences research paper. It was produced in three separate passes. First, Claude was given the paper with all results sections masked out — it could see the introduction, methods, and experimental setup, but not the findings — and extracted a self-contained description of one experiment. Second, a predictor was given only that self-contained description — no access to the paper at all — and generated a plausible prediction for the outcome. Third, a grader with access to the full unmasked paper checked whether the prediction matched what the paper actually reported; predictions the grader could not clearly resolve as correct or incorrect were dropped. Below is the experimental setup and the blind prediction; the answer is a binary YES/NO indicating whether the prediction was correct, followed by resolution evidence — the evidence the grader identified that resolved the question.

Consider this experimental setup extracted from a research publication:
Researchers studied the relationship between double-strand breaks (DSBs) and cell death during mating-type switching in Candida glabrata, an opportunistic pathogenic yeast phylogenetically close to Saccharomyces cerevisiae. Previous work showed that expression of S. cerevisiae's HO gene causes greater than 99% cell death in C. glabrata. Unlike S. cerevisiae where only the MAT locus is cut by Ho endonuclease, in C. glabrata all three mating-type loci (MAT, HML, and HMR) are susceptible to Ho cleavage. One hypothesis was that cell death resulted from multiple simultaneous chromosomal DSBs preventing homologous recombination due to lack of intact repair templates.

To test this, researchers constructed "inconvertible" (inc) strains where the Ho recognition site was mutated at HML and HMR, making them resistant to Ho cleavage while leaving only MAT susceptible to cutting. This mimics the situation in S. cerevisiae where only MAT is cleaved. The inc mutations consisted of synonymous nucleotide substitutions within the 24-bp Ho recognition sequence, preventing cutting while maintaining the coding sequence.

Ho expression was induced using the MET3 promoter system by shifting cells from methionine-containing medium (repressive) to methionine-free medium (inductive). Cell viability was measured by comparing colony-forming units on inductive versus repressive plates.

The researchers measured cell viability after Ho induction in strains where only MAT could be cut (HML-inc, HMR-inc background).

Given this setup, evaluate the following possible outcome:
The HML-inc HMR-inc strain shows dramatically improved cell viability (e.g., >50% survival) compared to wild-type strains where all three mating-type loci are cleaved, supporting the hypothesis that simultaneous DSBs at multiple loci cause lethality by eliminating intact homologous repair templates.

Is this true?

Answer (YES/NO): NO